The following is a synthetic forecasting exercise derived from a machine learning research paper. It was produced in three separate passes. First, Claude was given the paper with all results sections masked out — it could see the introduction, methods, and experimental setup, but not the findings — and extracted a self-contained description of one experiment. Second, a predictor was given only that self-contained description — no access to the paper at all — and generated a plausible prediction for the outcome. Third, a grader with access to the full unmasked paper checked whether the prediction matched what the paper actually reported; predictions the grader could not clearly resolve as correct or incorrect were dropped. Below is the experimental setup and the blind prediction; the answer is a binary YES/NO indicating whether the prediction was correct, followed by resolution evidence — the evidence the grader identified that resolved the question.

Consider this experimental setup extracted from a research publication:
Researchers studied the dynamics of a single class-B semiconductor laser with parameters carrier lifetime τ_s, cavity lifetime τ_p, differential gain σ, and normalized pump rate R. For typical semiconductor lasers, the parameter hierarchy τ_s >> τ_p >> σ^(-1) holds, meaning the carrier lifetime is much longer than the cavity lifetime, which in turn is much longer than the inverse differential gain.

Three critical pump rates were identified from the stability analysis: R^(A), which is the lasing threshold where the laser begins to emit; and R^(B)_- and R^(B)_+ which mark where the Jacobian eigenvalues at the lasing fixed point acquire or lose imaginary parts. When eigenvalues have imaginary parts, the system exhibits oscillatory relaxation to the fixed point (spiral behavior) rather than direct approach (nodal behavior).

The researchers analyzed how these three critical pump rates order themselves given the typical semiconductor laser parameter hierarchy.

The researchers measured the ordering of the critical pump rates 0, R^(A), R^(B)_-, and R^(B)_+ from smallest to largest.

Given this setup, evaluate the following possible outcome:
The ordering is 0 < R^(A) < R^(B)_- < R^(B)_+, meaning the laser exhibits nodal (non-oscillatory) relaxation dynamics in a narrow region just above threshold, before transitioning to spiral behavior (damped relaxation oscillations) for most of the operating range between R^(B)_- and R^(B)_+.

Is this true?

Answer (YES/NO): YES